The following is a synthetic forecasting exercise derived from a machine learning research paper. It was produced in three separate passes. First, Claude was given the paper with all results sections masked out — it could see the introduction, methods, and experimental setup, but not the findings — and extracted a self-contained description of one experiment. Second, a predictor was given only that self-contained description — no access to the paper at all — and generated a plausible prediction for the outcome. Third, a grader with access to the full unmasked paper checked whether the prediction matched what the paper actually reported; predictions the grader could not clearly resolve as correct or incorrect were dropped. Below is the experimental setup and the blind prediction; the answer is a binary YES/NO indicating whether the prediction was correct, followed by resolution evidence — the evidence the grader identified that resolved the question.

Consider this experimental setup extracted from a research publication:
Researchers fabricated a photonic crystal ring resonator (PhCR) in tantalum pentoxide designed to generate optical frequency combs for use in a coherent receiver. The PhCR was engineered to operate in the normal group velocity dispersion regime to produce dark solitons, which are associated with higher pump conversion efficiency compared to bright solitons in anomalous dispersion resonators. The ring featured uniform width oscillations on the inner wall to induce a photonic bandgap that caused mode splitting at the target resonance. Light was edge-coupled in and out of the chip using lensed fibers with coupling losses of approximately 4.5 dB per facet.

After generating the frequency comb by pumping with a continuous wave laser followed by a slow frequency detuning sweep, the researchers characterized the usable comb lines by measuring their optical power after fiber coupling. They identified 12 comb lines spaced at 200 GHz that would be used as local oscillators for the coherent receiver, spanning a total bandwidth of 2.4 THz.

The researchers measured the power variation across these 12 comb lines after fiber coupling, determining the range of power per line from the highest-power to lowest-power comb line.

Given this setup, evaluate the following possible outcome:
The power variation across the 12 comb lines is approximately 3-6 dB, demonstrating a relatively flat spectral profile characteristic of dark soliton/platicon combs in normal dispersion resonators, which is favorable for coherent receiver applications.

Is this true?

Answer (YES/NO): NO